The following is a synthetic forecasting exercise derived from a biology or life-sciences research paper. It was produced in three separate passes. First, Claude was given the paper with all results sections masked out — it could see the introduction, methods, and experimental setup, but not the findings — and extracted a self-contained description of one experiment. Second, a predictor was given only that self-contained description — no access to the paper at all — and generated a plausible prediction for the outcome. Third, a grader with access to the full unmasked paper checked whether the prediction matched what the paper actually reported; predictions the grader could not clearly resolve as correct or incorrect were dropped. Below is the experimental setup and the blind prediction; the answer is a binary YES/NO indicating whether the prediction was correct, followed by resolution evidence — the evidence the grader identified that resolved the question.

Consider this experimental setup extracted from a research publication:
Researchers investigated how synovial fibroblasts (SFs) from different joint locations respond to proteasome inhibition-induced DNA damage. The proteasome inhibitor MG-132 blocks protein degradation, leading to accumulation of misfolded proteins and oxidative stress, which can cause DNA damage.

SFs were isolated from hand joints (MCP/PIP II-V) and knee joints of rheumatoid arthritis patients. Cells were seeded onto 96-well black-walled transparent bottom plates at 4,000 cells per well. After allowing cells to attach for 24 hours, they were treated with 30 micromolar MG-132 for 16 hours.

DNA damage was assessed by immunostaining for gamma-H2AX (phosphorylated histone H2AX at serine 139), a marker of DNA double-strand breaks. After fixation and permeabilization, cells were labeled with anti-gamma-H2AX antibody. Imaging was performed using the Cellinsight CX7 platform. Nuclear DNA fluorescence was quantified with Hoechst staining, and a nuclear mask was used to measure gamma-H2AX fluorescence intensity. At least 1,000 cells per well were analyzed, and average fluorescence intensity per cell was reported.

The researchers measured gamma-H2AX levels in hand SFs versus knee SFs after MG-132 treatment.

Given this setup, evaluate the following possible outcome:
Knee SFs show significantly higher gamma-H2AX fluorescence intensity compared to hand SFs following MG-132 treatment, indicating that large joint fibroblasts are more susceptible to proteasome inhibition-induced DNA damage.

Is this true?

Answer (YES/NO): YES